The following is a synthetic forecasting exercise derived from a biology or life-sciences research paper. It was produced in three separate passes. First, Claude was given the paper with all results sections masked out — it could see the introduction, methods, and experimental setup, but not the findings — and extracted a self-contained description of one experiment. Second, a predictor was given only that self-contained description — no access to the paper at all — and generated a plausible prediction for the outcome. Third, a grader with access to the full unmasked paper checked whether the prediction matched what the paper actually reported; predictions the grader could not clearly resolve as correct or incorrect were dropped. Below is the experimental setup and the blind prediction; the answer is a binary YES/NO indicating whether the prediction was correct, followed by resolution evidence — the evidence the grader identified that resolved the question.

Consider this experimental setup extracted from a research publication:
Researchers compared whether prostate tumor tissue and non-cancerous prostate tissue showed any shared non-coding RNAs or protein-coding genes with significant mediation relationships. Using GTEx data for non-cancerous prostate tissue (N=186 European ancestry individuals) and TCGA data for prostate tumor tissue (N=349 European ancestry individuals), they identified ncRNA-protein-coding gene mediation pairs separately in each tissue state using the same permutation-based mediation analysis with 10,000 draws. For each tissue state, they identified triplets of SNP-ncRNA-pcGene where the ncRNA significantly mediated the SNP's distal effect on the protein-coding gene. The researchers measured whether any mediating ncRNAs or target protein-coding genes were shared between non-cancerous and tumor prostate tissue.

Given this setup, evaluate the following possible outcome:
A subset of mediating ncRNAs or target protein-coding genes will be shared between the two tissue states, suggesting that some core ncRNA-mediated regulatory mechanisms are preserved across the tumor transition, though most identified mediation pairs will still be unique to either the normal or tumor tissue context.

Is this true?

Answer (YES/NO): NO